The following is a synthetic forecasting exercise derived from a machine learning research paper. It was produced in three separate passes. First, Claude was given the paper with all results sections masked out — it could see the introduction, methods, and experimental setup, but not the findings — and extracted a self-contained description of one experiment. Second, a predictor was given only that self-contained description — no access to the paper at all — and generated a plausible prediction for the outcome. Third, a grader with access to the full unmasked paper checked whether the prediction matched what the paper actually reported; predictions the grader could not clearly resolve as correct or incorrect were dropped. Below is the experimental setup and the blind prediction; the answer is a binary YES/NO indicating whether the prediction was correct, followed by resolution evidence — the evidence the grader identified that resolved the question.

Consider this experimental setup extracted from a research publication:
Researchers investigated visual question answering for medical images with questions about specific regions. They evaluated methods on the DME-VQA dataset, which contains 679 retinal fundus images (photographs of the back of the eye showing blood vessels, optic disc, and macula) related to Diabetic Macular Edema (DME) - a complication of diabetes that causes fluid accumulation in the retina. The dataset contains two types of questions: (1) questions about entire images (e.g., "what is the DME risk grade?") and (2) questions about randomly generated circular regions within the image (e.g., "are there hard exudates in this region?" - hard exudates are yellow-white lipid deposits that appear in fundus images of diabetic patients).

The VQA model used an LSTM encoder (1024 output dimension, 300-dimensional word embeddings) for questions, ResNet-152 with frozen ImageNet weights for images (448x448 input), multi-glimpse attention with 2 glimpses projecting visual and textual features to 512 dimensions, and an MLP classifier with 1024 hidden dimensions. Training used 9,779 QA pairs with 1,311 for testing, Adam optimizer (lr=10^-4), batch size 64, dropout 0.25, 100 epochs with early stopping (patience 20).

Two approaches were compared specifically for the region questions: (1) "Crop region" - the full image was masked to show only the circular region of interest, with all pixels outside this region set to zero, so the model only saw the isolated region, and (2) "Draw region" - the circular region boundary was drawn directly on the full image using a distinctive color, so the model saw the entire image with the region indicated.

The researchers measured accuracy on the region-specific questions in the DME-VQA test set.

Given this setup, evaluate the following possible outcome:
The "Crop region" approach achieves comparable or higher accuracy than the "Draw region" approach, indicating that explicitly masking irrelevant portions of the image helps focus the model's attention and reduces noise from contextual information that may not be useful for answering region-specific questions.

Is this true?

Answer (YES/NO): NO